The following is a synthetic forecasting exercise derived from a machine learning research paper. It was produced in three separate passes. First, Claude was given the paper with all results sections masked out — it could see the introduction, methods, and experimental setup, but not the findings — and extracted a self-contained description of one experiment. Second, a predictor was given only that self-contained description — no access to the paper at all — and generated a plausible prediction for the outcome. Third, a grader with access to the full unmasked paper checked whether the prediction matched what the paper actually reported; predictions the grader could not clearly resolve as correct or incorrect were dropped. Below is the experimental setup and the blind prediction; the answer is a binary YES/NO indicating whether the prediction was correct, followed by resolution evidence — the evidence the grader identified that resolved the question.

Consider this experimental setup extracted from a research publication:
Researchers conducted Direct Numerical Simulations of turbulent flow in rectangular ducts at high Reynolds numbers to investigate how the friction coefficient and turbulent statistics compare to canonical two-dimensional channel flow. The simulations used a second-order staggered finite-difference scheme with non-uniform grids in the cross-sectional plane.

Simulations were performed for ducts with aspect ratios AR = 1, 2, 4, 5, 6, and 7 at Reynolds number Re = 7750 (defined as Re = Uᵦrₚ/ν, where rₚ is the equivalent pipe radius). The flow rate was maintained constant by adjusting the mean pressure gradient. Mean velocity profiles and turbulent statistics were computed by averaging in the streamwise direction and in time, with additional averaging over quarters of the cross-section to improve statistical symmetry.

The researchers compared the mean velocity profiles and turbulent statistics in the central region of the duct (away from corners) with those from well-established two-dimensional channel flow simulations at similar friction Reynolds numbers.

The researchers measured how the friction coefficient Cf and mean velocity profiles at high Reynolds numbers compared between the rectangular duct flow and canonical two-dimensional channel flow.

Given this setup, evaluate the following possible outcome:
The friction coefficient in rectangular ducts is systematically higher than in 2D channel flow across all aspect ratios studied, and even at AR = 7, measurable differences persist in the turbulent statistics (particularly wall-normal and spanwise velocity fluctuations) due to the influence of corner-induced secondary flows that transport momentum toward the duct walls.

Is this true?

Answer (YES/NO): NO